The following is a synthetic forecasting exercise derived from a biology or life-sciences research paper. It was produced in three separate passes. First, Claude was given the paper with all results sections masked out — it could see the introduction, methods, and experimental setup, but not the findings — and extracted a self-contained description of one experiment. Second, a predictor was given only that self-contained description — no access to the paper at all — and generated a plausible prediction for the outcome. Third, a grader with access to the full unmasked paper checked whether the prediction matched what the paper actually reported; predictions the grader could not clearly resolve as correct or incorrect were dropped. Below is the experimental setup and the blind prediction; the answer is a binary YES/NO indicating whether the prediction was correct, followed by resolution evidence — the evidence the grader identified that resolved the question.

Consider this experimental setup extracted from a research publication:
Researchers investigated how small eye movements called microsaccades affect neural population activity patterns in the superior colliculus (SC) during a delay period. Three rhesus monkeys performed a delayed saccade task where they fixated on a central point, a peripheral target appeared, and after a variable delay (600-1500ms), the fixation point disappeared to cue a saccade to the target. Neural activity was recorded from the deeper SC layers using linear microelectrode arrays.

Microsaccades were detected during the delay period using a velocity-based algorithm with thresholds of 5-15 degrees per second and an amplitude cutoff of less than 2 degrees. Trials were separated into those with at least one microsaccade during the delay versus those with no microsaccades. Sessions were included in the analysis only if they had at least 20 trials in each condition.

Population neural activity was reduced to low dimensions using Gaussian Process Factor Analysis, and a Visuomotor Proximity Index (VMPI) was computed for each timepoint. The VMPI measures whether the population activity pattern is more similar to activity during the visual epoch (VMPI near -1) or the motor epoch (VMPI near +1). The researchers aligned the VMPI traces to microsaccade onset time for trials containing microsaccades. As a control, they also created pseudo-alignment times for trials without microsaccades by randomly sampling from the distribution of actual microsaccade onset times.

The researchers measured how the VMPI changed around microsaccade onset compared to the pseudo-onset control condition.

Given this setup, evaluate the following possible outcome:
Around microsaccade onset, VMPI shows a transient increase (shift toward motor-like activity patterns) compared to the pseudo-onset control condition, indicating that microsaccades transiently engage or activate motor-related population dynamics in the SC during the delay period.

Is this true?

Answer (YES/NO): NO